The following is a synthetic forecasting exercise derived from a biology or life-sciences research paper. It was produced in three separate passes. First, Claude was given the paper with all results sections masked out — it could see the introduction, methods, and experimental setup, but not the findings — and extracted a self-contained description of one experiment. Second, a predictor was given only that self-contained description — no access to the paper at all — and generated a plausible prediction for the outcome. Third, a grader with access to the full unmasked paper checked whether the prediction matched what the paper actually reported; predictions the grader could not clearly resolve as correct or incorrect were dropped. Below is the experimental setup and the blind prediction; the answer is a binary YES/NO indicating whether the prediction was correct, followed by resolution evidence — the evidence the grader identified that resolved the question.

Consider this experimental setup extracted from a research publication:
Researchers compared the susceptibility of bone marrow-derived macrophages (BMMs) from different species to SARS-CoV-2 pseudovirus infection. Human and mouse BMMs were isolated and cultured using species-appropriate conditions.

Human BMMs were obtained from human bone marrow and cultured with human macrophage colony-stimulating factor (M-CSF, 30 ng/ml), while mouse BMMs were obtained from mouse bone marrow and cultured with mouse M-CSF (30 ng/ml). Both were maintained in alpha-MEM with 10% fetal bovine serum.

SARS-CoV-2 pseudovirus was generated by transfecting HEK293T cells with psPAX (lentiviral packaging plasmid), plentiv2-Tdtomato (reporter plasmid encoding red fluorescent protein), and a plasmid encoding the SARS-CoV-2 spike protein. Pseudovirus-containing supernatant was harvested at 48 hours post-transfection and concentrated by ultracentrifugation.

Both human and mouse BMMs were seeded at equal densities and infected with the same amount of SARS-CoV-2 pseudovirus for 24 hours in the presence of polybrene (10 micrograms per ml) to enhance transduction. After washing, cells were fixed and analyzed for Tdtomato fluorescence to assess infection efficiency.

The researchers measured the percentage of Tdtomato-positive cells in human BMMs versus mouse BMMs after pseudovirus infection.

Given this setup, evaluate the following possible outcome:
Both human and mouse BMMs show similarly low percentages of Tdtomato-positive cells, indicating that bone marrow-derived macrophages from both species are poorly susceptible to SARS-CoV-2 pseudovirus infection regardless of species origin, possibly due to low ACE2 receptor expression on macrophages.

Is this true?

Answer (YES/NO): NO